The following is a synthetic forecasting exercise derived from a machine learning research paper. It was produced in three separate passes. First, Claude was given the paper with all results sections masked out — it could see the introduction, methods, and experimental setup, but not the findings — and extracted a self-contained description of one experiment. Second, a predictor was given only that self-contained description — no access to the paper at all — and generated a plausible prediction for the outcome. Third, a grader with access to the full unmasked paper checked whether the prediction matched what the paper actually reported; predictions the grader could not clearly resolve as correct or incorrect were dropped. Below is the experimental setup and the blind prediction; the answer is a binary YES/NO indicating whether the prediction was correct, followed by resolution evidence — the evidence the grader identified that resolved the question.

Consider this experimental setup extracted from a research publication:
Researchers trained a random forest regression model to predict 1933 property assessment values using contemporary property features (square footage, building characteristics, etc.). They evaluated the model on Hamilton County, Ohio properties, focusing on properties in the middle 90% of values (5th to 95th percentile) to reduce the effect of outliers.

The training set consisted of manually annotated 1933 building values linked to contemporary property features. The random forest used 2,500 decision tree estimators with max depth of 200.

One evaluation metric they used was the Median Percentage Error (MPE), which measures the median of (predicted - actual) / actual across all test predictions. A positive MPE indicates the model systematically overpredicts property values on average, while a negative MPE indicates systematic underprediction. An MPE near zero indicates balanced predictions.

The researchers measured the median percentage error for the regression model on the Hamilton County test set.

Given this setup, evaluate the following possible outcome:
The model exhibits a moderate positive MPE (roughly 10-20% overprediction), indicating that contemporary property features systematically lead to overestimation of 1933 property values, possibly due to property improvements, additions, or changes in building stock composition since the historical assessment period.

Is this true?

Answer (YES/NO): YES